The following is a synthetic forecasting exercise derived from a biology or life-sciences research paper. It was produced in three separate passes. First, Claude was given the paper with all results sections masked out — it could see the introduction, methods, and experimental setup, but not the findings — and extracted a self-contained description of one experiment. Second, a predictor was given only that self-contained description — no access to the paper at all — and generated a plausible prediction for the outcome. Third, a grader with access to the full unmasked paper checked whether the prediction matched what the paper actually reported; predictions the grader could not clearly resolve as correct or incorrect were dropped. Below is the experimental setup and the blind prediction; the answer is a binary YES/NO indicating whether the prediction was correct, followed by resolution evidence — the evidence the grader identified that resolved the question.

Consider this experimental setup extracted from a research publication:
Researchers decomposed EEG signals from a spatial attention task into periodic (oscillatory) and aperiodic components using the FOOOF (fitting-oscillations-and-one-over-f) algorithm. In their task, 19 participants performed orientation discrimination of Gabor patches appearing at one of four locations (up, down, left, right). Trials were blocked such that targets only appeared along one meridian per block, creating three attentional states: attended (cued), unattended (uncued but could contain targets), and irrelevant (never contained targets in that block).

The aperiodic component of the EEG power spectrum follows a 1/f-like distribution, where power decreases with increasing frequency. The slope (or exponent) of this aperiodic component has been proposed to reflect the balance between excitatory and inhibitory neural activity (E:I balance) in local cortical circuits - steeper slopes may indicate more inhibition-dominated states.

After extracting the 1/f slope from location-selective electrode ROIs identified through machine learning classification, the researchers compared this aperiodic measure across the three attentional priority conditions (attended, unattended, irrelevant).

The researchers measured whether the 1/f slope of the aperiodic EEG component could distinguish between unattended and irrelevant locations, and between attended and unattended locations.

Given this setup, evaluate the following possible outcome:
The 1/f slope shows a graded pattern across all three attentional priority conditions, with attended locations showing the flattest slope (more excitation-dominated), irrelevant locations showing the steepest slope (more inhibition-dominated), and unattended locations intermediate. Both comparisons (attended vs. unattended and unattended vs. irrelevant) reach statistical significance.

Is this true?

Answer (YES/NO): NO